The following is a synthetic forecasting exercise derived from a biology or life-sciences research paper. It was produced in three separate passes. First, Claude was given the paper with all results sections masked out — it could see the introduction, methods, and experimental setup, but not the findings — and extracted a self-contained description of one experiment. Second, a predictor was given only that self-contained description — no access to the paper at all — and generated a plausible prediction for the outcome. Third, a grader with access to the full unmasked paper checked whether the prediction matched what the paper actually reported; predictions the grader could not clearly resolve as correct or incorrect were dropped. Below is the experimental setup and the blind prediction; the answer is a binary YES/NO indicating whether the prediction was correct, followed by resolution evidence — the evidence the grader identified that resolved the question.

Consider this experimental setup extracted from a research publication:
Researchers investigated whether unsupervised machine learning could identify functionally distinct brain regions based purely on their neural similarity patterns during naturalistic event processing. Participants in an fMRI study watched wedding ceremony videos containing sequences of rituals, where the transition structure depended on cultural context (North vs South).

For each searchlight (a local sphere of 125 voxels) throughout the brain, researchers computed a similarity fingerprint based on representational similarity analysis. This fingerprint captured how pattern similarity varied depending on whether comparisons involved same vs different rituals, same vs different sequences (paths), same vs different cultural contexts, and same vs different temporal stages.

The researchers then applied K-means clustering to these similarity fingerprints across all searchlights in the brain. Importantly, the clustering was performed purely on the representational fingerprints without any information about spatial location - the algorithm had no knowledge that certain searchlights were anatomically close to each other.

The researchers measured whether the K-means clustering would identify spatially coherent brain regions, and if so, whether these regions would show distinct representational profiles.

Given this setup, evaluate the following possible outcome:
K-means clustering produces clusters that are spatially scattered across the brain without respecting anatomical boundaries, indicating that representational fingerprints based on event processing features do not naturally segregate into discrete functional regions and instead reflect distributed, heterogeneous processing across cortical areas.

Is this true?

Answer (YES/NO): NO